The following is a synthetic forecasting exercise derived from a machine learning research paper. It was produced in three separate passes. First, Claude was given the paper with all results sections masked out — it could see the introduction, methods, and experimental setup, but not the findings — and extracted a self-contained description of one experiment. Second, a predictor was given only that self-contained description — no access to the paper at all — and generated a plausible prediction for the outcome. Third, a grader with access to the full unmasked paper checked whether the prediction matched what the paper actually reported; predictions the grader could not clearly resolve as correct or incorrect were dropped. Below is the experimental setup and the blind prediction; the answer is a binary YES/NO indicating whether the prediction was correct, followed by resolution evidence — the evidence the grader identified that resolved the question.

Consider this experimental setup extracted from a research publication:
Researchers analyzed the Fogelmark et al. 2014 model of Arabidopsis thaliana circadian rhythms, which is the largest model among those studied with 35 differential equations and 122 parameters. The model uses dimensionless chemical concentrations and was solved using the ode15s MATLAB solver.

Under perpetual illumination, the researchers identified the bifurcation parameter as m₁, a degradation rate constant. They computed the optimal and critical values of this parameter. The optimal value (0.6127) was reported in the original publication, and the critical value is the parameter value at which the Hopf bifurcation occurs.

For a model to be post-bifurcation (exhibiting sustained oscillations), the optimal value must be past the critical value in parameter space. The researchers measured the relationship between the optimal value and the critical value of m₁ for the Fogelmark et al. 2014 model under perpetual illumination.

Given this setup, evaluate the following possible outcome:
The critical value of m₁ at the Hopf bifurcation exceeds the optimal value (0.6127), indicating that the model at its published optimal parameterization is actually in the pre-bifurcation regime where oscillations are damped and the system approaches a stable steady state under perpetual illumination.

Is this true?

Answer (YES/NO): NO